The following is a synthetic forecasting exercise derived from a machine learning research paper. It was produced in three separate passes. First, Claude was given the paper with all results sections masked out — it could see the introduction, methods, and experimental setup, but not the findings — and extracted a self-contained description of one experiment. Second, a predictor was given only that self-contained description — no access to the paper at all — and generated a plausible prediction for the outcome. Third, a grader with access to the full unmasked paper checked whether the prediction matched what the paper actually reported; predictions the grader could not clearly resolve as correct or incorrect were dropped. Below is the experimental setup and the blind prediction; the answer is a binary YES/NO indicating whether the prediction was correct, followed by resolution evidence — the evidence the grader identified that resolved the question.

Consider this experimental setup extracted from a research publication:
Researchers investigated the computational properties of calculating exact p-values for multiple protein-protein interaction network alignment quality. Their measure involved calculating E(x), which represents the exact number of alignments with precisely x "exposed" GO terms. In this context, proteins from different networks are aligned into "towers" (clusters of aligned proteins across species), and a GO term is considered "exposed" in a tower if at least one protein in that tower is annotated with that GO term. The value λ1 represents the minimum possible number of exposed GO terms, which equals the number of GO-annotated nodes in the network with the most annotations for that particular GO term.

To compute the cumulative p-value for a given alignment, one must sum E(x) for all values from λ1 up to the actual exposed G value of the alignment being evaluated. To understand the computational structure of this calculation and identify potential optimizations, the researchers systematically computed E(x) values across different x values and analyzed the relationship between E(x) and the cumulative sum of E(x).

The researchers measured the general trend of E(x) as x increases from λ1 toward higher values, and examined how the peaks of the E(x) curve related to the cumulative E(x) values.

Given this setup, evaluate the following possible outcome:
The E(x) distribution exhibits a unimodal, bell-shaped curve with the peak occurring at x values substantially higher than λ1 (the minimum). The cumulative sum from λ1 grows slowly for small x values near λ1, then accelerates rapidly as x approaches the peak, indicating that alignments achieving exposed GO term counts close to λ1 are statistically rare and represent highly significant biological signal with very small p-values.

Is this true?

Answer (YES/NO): NO